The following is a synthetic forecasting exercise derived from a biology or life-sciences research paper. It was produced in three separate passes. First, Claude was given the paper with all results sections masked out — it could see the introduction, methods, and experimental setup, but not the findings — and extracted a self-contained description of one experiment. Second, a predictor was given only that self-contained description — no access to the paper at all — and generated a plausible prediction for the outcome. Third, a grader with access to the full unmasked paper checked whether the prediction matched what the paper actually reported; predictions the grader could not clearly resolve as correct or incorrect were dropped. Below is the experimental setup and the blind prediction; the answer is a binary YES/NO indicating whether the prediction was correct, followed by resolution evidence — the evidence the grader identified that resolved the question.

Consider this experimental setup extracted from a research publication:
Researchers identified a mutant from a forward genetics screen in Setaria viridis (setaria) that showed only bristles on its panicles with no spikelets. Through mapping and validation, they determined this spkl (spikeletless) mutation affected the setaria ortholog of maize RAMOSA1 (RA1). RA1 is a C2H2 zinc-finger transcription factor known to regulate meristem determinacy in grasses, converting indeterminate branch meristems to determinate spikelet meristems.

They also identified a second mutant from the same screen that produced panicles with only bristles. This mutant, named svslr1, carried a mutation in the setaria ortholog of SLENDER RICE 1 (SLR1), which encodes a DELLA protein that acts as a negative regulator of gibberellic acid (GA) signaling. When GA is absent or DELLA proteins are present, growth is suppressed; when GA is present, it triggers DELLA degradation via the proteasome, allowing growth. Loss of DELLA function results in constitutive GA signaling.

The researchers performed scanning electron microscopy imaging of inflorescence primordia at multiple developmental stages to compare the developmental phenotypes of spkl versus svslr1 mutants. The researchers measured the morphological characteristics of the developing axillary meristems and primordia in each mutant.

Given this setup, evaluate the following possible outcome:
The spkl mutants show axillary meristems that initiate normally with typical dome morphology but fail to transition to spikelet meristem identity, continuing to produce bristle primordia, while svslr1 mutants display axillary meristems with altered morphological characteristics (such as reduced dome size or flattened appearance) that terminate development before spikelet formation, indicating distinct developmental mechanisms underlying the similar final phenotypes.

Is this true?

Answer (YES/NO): NO